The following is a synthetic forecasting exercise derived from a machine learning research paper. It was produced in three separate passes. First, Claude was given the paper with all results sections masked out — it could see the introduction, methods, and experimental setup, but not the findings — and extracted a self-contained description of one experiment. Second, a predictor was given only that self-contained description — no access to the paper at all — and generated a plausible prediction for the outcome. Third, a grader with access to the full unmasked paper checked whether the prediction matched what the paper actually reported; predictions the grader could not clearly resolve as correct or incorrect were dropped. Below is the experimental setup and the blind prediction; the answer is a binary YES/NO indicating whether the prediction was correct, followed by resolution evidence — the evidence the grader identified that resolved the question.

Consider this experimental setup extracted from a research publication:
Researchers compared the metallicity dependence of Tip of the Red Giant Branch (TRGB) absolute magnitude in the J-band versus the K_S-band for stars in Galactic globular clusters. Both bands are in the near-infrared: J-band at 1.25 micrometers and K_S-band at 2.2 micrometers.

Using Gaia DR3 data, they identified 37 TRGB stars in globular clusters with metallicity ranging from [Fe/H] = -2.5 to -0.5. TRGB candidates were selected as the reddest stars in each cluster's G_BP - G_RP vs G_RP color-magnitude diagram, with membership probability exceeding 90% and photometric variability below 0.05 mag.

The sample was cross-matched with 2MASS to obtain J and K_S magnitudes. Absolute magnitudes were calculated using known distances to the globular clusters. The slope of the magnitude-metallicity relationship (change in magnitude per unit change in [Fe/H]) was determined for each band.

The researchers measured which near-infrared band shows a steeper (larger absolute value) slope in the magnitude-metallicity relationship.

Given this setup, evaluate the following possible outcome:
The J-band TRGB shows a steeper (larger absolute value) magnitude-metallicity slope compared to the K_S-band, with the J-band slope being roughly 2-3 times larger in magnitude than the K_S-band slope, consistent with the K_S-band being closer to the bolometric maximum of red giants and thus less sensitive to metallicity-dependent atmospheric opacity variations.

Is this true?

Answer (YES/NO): NO